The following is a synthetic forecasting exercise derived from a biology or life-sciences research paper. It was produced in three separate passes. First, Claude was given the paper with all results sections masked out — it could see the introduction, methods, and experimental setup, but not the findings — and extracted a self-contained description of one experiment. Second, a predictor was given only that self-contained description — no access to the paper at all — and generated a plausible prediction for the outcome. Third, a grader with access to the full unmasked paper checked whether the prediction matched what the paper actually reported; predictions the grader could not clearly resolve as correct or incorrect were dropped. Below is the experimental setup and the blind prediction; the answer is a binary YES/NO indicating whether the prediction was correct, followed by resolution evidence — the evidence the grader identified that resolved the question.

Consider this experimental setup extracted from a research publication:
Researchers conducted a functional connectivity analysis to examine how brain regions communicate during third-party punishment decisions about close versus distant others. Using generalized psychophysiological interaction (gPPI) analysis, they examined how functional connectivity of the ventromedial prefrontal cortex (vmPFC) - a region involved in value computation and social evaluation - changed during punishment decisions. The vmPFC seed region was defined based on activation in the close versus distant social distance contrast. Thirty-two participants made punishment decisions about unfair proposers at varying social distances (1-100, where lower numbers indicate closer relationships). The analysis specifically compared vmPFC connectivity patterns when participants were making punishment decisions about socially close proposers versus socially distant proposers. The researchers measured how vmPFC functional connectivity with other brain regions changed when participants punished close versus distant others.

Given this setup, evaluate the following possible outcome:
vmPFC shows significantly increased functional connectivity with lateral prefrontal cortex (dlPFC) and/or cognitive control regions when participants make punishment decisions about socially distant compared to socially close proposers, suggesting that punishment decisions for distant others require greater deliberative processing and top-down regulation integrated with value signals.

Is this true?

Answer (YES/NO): NO